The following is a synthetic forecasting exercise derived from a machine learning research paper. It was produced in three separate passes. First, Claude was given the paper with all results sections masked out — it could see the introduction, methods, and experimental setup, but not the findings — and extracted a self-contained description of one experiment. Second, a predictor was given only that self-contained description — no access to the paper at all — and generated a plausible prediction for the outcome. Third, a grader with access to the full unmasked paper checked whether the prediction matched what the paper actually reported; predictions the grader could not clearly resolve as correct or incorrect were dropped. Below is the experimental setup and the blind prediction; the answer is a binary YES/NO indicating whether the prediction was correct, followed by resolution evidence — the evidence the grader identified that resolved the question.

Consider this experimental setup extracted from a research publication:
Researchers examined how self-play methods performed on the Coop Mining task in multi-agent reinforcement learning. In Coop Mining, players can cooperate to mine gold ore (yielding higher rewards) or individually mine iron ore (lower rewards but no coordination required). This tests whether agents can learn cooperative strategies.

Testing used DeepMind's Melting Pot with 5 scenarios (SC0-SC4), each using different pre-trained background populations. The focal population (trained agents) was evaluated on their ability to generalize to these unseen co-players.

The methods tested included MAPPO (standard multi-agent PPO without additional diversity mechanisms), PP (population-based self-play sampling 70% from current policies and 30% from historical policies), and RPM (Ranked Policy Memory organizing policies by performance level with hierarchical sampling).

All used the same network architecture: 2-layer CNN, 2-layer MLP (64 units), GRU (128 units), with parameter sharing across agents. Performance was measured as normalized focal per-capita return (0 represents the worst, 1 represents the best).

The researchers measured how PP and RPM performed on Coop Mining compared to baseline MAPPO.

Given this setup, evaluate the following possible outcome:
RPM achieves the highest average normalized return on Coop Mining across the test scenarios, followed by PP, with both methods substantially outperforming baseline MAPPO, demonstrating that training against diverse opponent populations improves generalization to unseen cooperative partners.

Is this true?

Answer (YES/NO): NO